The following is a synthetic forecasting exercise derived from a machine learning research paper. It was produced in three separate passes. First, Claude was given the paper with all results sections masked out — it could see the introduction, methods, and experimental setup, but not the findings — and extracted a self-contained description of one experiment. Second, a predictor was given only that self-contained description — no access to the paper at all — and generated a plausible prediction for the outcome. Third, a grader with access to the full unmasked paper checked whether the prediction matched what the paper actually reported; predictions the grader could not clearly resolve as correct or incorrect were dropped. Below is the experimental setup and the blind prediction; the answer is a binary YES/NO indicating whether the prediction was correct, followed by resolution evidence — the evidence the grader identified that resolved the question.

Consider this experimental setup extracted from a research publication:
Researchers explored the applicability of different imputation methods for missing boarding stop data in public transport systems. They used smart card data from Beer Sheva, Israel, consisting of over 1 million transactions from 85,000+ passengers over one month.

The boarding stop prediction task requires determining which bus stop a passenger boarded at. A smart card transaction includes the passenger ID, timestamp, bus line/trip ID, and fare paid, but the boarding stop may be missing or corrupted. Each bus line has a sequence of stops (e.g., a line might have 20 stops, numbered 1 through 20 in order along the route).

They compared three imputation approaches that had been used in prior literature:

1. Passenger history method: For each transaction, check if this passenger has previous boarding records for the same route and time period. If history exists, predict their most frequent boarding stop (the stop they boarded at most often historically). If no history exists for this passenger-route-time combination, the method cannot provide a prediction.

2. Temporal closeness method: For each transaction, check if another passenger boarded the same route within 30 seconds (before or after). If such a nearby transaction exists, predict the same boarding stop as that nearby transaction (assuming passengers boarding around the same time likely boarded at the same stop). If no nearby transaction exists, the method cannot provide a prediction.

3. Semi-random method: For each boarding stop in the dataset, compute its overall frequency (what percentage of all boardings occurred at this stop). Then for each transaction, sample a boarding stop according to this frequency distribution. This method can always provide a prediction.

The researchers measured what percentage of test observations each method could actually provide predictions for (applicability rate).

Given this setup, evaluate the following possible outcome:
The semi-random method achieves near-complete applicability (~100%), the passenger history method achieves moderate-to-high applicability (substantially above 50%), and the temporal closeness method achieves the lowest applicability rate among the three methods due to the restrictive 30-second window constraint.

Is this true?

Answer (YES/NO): YES